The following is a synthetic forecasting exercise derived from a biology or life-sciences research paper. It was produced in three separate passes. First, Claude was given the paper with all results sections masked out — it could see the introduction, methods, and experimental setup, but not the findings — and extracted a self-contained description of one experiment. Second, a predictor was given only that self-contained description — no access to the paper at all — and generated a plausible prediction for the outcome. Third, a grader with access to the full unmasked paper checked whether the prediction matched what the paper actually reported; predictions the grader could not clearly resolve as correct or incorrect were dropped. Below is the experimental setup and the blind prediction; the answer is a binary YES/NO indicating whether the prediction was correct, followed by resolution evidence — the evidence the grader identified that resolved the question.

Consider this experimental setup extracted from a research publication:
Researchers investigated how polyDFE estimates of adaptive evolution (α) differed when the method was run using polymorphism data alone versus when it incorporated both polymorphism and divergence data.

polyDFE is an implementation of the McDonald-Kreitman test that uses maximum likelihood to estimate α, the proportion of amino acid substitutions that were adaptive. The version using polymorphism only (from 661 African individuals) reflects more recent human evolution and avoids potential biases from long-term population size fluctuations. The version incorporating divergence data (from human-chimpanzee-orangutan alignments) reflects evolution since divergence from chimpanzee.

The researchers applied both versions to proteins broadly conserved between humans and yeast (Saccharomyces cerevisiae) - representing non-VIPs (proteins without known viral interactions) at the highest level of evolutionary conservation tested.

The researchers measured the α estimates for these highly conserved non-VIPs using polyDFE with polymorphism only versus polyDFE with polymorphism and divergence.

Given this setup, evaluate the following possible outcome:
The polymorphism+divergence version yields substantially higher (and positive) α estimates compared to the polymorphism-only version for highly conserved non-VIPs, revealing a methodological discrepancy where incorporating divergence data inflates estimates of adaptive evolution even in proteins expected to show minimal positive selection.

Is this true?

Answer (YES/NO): NO